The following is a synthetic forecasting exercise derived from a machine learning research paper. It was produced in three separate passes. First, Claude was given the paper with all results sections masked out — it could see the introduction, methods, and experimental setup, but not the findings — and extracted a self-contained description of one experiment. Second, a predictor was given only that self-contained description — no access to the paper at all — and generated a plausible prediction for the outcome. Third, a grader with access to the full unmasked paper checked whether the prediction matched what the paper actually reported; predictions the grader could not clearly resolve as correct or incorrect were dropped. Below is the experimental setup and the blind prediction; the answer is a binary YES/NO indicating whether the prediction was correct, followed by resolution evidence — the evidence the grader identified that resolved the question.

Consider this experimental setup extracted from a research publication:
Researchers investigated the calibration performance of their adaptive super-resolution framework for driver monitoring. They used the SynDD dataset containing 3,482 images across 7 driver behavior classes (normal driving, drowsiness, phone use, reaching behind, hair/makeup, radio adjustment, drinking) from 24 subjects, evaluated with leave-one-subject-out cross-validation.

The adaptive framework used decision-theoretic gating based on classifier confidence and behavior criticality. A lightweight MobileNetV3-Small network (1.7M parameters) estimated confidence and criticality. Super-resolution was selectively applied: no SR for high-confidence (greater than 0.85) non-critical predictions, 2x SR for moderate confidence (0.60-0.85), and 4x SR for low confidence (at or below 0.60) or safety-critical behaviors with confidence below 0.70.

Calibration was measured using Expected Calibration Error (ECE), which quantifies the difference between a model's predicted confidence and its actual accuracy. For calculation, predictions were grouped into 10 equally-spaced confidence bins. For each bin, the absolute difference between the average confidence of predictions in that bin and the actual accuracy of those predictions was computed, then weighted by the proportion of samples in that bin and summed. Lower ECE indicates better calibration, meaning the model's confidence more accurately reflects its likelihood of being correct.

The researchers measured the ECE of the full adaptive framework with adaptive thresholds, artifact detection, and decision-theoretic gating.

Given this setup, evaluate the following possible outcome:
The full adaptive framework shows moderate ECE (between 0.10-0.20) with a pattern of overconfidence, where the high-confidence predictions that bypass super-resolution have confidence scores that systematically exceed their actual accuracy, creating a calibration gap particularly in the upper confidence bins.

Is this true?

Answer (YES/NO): NO